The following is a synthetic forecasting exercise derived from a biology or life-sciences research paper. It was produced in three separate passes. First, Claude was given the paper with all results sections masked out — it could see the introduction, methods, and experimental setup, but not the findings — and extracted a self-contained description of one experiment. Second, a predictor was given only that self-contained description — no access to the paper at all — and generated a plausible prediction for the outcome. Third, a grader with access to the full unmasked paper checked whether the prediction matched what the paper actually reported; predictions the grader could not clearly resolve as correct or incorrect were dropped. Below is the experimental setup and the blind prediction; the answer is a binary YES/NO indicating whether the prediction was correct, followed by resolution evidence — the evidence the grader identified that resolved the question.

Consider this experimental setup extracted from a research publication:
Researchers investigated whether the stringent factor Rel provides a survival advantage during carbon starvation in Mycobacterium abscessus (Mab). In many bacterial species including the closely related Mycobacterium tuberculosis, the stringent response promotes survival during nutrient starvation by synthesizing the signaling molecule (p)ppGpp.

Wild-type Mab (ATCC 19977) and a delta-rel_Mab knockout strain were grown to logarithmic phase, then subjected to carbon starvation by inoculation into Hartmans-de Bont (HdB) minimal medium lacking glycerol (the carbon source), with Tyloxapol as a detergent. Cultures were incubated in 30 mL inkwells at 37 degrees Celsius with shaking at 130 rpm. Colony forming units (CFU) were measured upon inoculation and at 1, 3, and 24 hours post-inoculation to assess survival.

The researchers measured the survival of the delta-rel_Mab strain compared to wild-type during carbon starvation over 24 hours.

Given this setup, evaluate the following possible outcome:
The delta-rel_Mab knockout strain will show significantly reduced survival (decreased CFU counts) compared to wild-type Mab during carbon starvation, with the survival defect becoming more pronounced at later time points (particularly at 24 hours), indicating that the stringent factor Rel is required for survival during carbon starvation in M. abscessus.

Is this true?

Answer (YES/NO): NO